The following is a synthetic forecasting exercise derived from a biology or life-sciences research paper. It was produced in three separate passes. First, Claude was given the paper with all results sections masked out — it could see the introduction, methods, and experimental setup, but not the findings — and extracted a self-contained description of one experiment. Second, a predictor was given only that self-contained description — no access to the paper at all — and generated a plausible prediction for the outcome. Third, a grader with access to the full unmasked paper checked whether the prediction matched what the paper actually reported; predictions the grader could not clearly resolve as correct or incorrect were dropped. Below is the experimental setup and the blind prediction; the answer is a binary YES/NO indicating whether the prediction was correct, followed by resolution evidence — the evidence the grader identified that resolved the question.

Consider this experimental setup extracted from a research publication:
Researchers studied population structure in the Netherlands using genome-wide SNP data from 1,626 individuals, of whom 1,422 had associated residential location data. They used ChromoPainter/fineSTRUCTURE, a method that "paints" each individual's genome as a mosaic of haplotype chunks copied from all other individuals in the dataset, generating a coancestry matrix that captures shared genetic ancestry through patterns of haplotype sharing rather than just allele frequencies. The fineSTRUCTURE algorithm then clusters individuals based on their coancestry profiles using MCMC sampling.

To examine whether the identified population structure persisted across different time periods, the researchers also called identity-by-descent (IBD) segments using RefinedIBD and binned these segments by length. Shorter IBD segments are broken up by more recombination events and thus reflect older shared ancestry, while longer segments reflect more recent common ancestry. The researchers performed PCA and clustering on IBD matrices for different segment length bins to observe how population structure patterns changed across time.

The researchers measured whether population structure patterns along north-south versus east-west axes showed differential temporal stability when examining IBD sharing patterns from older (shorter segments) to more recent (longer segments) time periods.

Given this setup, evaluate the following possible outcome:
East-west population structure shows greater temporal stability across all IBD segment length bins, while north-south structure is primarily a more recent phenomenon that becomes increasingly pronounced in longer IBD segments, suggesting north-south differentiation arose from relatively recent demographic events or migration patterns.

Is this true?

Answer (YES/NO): NO